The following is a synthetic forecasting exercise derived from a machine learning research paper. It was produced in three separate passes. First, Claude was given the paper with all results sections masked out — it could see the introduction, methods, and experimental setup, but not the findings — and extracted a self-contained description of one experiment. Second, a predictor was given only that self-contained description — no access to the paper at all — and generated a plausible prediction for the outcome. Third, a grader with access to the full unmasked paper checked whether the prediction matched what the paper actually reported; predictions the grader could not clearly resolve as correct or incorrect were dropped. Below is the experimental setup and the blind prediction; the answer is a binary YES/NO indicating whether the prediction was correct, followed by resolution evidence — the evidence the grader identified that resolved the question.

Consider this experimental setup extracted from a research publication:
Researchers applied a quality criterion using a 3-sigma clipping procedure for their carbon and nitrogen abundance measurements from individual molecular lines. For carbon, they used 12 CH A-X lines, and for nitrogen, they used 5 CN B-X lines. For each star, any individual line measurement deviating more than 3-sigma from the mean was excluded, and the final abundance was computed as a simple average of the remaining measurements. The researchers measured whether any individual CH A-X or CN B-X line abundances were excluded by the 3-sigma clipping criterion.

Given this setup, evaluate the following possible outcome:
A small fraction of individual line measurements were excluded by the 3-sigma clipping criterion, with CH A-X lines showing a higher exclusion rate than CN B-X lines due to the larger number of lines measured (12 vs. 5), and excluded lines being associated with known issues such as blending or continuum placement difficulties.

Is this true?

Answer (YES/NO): NO